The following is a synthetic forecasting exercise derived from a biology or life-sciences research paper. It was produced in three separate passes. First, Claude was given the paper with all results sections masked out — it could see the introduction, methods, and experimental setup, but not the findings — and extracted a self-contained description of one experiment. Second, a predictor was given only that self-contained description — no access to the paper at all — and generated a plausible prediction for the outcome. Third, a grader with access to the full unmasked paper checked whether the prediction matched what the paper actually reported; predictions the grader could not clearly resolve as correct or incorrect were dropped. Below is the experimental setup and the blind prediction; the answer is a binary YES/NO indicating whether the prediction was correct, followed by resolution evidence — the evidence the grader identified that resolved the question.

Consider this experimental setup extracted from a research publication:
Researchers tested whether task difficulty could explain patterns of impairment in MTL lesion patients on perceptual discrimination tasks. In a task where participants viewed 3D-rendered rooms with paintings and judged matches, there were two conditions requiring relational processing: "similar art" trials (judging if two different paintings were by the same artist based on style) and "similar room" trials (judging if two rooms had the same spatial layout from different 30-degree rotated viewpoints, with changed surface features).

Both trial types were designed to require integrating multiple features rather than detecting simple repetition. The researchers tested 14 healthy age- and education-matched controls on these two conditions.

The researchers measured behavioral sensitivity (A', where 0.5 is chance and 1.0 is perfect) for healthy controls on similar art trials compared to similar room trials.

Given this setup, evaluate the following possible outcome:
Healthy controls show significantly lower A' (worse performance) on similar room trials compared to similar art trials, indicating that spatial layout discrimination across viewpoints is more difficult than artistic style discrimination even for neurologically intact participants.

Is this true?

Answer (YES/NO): NO